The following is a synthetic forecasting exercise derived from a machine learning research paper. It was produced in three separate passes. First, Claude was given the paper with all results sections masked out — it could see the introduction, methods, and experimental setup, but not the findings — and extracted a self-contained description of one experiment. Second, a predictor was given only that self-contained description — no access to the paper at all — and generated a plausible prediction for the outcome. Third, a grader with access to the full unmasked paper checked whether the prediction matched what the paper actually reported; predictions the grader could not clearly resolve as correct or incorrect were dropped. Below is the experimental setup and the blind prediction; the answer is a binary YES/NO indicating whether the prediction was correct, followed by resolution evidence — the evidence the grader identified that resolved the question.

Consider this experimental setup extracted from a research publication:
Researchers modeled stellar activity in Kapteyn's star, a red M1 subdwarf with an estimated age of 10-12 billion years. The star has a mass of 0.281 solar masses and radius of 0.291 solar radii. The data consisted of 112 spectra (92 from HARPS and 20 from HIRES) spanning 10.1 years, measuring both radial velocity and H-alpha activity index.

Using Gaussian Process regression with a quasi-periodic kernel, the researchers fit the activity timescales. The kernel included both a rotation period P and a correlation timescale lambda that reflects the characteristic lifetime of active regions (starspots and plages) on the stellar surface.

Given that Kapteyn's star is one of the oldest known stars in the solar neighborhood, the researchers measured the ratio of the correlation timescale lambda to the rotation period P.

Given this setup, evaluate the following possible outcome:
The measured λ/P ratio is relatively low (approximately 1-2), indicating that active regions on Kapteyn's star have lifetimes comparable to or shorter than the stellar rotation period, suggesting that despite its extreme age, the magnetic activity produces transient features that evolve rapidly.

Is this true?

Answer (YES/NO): NO